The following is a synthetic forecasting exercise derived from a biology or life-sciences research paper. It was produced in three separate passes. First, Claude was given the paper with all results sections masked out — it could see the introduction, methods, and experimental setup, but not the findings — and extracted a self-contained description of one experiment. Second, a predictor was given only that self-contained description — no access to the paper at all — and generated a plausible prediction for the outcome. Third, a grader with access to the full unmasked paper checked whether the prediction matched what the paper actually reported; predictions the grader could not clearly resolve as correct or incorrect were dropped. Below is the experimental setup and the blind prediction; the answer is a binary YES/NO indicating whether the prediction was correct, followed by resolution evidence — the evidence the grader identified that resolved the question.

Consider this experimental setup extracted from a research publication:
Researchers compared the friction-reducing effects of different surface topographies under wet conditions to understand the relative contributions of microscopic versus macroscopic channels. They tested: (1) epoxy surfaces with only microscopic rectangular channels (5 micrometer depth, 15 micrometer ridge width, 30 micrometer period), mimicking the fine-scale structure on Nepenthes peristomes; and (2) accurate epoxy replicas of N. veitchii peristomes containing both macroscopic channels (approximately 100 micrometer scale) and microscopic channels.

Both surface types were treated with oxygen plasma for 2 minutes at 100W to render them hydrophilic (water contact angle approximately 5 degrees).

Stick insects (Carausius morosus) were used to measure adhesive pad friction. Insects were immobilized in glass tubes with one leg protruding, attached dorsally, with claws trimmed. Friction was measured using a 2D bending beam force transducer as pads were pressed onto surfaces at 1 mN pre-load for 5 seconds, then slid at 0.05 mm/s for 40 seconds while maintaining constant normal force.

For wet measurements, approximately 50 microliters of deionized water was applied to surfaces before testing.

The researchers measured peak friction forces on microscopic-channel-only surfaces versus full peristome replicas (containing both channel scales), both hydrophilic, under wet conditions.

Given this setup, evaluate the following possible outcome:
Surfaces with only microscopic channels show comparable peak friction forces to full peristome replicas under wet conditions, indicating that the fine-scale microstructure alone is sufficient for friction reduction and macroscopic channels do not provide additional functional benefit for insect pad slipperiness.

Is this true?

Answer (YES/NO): YES